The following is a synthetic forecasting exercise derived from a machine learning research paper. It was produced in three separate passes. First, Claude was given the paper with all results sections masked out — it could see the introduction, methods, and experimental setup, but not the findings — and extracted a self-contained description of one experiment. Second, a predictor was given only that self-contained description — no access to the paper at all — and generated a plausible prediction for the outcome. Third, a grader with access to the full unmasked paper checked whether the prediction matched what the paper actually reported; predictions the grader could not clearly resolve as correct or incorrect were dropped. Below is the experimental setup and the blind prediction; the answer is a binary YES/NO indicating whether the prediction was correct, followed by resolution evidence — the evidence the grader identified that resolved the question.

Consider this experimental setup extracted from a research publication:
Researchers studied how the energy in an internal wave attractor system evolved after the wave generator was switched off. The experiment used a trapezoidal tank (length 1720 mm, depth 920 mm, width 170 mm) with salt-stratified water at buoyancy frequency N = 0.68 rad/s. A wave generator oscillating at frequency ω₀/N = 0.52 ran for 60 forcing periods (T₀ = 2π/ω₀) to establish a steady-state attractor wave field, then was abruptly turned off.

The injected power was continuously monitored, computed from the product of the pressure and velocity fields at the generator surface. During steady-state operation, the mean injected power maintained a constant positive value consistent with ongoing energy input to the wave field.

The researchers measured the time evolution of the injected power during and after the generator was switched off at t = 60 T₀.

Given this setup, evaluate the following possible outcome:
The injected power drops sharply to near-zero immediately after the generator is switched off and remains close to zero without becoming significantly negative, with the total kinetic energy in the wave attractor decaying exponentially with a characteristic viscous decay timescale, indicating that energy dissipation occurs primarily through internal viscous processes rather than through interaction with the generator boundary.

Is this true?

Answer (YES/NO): YES